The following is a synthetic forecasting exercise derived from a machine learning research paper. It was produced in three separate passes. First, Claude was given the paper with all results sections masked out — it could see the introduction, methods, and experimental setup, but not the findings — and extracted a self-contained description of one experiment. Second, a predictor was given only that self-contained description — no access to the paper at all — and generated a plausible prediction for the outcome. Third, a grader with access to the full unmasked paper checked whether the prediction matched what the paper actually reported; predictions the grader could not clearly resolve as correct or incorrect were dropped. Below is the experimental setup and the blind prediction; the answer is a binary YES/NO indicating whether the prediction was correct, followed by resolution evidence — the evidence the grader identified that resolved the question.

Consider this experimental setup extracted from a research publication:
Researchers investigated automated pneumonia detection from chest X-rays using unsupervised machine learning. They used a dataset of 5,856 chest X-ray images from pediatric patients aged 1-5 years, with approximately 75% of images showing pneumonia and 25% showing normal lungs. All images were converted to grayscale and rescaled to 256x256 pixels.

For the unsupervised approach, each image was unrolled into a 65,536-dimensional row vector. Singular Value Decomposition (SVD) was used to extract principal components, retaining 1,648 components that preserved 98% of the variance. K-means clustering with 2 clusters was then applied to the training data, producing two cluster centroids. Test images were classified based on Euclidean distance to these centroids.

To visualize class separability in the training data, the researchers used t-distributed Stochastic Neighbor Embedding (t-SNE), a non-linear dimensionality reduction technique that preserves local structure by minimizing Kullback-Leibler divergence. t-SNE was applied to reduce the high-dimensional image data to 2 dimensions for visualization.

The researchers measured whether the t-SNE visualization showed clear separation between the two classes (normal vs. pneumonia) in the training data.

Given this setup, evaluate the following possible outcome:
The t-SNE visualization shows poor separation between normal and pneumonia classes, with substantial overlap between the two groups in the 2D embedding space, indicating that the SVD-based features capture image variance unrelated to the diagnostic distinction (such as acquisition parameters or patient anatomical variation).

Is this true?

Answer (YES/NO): NO